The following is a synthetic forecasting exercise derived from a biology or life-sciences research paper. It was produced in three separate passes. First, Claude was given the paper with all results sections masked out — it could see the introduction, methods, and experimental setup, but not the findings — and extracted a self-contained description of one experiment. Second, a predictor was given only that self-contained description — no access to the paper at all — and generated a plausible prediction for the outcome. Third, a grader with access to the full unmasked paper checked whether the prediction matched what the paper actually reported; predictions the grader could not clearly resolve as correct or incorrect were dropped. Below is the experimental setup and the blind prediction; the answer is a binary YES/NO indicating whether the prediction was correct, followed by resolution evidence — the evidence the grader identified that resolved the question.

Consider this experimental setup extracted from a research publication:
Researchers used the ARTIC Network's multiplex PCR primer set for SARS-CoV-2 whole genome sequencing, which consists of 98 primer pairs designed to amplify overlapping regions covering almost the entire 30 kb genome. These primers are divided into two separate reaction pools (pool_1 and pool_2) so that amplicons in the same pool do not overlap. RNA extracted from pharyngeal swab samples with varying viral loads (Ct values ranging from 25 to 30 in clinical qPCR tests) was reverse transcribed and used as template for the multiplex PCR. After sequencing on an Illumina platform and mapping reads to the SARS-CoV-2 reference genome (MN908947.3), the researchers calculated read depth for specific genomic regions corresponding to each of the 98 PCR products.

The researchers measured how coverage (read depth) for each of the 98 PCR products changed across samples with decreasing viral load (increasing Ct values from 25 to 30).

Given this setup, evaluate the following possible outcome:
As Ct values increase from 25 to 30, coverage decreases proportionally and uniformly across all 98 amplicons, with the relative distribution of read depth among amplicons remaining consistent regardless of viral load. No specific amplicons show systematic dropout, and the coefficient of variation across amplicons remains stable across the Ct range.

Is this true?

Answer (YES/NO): NO